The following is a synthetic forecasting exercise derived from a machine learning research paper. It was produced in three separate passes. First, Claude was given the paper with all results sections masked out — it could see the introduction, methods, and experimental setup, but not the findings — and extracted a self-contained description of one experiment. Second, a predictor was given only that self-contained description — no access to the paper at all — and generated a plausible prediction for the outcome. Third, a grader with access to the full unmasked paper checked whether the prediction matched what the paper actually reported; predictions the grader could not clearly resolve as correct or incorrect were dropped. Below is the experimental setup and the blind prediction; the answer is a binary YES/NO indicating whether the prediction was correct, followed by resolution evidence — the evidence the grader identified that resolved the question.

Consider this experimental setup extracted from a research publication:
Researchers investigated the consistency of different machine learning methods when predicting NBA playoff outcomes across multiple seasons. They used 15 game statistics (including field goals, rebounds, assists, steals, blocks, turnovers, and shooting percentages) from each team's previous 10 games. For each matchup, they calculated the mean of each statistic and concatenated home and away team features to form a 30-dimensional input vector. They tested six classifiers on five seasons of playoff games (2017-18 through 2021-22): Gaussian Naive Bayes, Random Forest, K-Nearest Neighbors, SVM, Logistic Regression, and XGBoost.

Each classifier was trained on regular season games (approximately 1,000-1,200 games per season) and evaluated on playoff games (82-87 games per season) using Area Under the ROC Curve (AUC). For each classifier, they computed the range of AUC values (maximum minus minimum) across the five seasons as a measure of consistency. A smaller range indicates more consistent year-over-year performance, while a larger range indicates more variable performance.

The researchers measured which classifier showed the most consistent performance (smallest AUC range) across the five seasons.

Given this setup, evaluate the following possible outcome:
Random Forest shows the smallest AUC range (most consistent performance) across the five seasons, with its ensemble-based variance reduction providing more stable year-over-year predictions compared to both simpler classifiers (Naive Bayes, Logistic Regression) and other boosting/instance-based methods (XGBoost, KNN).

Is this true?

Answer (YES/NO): YES